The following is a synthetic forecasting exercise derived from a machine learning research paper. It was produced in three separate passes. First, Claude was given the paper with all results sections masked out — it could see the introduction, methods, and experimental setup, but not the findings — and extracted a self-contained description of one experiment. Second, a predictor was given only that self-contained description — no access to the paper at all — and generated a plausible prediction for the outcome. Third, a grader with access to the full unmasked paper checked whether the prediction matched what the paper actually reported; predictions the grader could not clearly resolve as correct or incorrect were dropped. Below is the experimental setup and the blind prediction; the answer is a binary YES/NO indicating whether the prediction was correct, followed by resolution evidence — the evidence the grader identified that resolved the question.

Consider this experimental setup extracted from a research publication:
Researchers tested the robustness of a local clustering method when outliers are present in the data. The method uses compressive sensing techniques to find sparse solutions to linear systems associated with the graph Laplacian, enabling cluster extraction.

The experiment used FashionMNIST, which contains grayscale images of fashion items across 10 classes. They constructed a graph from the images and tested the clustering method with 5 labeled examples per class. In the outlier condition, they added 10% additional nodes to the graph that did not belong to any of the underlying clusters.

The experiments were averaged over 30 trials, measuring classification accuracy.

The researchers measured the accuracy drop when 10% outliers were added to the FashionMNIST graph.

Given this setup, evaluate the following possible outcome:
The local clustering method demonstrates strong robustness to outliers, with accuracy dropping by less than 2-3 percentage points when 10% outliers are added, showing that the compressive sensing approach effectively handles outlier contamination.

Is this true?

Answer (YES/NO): NO